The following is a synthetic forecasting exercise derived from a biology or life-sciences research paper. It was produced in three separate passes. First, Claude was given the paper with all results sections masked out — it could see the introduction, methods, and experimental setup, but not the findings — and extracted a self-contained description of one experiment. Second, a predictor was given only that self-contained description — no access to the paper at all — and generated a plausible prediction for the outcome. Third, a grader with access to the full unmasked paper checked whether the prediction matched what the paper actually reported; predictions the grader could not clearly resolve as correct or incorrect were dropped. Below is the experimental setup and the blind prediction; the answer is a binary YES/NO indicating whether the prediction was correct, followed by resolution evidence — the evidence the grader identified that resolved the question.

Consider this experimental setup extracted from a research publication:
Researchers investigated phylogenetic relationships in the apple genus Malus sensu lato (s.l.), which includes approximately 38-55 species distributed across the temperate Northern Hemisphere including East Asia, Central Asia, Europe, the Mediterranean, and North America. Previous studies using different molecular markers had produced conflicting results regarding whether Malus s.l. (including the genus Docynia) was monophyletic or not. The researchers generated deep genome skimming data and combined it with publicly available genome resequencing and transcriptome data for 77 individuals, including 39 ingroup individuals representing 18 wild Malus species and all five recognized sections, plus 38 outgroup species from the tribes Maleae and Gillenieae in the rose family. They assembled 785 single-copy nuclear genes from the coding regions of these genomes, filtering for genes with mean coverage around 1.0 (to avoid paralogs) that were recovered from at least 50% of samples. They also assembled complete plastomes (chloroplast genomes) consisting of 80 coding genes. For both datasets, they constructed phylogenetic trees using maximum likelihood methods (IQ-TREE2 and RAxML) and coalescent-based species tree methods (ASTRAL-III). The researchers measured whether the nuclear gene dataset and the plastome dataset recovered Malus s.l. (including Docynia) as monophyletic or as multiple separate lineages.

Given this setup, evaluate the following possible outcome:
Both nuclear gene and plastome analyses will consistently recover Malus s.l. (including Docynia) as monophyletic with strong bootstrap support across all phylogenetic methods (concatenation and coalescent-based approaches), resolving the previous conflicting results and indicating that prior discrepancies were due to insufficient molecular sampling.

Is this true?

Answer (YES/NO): NO